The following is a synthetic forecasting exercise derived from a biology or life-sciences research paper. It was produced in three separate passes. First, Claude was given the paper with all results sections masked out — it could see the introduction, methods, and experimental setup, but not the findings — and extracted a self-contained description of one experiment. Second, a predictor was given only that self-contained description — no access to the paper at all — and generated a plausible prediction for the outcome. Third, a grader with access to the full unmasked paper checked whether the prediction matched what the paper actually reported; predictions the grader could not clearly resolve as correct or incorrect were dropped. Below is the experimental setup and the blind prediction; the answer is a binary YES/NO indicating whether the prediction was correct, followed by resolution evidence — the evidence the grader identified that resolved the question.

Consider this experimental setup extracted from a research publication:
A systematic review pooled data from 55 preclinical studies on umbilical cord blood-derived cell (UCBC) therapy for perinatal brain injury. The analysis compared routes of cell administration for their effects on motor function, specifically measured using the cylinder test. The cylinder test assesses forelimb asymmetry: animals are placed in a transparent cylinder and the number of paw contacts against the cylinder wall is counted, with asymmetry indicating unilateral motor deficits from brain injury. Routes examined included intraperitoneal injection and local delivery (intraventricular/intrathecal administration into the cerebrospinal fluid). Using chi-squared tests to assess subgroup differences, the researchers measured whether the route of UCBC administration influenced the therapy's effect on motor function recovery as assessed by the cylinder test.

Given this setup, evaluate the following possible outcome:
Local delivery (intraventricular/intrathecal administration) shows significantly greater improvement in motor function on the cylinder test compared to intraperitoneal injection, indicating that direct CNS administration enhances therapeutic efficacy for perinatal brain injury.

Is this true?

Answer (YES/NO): NO